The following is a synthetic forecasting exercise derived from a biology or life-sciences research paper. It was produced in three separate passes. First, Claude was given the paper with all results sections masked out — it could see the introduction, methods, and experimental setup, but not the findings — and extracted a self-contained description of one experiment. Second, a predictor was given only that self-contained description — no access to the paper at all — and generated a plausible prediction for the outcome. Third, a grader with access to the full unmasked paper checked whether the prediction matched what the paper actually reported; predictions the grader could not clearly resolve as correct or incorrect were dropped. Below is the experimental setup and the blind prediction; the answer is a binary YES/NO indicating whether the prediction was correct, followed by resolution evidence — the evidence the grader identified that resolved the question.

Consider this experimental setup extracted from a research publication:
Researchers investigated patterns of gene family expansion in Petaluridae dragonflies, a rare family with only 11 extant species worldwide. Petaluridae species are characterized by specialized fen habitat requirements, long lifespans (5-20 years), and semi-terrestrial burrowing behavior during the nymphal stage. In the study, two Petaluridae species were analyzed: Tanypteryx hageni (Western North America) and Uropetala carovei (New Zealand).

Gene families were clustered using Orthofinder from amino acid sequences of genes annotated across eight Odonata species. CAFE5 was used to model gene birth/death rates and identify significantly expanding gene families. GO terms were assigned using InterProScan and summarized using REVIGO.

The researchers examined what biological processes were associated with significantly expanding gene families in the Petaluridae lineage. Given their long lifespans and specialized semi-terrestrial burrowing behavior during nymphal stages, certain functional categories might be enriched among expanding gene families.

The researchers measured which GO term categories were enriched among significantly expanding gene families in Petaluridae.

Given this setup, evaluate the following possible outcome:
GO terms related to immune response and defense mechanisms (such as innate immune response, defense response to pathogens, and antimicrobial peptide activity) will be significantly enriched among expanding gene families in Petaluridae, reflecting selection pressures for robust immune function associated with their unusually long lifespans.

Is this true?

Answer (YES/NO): YES